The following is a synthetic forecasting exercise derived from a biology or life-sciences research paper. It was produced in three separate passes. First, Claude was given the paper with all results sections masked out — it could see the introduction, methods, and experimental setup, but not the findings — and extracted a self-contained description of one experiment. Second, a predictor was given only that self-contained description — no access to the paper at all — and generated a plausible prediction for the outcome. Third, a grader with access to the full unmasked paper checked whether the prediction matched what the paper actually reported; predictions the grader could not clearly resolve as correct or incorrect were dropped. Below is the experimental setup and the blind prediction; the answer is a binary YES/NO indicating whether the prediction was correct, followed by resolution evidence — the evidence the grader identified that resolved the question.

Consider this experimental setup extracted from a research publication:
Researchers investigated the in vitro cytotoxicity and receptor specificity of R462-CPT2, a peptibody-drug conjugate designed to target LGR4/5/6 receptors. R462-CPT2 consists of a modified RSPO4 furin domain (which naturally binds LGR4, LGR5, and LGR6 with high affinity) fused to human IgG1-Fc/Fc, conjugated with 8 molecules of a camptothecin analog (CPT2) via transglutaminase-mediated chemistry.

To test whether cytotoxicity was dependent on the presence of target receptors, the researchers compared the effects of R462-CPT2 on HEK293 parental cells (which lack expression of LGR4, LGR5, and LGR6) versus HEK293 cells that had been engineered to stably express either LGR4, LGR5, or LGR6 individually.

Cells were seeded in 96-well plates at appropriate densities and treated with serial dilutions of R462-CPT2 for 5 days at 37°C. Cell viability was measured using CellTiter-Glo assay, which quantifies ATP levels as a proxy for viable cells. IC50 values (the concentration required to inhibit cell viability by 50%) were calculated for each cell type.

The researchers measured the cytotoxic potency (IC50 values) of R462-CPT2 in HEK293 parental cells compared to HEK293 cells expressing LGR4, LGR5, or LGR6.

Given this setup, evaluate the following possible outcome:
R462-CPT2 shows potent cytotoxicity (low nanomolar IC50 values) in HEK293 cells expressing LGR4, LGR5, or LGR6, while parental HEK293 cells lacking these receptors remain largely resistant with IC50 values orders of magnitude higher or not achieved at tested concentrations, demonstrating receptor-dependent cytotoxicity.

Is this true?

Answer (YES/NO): NO